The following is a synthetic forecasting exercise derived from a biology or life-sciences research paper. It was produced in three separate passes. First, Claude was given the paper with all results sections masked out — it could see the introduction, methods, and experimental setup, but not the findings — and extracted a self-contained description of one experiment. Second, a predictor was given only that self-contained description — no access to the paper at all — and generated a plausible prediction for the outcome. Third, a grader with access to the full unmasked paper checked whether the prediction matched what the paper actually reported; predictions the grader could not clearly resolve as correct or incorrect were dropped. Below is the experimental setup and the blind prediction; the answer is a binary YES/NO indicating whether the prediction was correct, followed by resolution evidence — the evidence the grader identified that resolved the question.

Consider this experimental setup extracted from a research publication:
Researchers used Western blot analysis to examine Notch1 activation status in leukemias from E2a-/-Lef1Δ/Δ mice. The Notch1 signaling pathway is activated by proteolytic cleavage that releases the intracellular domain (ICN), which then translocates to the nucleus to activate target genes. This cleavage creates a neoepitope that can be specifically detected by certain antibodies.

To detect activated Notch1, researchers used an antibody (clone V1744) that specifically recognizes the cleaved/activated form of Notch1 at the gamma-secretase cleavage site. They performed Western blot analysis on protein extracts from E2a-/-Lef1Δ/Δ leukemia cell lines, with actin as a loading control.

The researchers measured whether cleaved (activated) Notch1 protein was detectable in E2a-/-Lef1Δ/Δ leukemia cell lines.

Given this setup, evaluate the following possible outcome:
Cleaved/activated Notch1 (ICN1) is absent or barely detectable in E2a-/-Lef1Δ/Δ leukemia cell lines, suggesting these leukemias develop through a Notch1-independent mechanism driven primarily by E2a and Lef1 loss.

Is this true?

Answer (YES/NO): NO